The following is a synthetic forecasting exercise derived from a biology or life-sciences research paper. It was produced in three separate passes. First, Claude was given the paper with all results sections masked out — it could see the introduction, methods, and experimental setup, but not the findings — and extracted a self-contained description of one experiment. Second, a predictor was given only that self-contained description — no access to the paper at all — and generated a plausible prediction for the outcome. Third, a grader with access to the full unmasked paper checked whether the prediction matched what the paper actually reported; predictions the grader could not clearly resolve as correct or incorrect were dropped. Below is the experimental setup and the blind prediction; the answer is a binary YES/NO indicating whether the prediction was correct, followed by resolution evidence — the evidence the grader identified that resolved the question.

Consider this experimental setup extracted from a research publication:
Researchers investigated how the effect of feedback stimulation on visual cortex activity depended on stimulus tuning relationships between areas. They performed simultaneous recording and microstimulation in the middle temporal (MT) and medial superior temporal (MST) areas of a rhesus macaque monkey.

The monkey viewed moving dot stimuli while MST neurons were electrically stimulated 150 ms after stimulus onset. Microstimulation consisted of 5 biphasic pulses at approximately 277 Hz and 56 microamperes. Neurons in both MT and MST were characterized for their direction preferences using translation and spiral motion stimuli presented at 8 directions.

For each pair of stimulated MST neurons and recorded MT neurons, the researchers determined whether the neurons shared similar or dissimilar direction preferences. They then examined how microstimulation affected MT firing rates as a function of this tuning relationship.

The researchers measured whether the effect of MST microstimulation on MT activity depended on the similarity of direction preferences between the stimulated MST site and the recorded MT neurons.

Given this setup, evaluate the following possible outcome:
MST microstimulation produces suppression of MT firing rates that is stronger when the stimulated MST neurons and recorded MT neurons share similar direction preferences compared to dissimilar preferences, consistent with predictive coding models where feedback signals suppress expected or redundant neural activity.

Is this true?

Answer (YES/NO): YES